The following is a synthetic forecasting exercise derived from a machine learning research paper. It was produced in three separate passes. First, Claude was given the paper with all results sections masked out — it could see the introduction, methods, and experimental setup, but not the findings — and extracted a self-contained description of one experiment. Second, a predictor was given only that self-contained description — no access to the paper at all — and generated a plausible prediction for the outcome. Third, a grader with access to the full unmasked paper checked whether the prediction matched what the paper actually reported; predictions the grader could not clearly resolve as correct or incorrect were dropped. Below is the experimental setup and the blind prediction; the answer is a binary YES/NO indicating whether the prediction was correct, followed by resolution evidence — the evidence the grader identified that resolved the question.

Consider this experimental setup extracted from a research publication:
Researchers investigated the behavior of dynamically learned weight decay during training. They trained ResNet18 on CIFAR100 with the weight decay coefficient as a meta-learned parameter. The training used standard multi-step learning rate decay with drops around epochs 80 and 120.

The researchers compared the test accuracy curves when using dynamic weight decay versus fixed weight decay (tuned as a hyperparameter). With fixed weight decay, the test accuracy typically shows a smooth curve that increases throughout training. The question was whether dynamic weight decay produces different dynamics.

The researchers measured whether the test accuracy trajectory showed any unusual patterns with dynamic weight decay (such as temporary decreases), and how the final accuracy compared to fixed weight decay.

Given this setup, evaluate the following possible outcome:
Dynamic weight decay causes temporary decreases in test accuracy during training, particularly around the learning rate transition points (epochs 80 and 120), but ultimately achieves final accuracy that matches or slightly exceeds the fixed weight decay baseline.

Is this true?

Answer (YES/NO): YES